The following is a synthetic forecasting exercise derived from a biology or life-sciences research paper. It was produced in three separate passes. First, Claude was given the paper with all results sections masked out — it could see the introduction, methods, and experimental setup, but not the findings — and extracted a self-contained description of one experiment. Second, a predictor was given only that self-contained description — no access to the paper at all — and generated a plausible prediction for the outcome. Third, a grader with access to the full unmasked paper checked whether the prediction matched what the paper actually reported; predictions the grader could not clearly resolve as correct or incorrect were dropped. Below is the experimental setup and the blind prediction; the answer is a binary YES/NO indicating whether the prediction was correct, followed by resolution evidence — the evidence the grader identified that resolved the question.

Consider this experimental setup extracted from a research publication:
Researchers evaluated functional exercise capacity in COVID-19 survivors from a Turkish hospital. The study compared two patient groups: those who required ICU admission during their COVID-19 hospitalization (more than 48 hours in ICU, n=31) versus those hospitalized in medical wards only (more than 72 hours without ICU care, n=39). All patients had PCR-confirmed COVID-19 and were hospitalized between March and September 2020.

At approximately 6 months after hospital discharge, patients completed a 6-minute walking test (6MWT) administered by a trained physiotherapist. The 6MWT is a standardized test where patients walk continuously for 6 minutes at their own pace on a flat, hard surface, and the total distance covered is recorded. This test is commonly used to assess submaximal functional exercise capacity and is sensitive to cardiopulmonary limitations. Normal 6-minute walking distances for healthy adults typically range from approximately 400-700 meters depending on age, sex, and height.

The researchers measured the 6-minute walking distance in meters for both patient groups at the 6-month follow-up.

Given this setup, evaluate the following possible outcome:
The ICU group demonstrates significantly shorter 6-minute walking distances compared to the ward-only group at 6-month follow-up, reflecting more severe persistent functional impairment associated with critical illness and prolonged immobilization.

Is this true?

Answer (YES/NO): NO